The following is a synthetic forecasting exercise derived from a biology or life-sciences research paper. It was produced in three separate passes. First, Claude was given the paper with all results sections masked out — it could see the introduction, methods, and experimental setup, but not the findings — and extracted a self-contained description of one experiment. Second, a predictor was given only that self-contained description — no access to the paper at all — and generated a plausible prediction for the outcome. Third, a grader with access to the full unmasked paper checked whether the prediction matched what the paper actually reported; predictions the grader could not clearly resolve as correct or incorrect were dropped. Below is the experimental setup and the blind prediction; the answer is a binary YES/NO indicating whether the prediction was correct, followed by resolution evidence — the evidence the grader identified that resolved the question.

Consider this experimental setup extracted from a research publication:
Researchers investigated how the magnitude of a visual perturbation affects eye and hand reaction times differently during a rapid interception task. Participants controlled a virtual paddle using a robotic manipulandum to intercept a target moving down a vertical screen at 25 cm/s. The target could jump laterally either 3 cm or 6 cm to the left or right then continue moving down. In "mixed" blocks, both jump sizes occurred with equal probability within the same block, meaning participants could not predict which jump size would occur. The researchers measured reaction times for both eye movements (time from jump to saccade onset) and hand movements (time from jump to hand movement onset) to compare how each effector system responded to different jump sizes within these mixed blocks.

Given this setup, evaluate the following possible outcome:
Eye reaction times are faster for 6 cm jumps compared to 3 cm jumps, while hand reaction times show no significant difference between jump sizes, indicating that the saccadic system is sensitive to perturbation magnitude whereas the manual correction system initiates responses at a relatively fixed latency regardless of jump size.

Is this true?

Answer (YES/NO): NO